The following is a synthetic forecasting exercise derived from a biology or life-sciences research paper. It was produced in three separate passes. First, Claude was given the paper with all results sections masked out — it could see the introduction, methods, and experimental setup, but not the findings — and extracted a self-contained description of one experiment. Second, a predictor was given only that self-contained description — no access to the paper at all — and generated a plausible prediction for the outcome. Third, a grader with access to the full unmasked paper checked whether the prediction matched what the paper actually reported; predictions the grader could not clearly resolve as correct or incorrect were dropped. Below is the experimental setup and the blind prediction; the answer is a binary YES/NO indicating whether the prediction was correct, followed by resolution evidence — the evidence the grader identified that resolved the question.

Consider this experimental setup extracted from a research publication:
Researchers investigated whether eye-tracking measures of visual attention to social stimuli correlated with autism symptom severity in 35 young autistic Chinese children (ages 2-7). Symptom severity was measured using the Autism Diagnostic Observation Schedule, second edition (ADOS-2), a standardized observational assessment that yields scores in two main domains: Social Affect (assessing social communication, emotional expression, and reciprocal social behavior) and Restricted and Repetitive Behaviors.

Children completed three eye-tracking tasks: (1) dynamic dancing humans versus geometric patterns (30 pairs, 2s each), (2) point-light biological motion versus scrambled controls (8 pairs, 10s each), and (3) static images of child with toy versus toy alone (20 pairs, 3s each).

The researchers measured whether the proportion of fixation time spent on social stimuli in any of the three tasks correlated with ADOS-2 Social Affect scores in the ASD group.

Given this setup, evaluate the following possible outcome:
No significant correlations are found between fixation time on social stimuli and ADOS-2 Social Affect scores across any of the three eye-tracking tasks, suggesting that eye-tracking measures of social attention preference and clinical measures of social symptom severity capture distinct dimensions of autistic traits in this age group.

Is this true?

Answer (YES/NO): NO